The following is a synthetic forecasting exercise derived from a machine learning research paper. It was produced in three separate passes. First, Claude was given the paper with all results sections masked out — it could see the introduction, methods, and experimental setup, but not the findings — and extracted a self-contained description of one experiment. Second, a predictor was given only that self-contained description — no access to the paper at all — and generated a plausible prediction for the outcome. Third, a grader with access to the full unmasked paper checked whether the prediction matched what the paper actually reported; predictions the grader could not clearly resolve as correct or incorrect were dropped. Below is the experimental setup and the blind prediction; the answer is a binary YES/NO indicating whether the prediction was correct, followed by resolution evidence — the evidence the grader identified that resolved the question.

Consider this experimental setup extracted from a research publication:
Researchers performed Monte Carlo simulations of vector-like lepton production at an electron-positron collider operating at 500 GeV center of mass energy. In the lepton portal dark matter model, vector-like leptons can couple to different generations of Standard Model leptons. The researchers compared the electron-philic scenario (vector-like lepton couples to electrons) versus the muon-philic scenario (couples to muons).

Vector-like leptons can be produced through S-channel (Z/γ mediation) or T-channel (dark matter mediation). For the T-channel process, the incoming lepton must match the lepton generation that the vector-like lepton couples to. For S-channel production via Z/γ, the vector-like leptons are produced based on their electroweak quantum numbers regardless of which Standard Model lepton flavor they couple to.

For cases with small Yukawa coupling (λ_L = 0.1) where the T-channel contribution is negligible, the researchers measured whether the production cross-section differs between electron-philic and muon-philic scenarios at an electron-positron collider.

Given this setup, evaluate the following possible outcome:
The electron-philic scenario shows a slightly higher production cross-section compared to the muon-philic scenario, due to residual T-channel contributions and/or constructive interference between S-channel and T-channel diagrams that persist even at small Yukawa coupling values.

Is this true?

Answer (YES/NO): NO